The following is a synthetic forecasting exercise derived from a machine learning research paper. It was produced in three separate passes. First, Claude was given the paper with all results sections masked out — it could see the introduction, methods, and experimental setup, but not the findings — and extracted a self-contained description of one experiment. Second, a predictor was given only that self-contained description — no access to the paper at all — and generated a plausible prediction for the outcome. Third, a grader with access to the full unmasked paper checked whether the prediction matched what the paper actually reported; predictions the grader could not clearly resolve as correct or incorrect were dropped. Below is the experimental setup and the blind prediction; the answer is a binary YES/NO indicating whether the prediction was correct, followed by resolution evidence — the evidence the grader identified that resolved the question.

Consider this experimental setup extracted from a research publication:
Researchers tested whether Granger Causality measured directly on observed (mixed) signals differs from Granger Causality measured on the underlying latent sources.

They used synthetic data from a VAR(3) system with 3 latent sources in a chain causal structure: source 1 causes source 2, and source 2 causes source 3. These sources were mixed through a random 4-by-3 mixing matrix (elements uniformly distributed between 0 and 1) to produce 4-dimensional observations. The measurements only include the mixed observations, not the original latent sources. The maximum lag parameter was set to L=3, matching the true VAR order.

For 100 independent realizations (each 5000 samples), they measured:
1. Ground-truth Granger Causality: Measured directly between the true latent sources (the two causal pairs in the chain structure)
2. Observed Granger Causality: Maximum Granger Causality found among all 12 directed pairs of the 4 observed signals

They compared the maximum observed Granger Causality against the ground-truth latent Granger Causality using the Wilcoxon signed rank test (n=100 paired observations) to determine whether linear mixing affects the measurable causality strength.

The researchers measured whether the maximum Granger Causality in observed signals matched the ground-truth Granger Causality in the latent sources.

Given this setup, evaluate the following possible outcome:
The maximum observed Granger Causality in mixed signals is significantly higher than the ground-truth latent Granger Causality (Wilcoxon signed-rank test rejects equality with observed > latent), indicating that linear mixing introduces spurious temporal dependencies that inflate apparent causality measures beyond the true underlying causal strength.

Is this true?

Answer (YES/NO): NO